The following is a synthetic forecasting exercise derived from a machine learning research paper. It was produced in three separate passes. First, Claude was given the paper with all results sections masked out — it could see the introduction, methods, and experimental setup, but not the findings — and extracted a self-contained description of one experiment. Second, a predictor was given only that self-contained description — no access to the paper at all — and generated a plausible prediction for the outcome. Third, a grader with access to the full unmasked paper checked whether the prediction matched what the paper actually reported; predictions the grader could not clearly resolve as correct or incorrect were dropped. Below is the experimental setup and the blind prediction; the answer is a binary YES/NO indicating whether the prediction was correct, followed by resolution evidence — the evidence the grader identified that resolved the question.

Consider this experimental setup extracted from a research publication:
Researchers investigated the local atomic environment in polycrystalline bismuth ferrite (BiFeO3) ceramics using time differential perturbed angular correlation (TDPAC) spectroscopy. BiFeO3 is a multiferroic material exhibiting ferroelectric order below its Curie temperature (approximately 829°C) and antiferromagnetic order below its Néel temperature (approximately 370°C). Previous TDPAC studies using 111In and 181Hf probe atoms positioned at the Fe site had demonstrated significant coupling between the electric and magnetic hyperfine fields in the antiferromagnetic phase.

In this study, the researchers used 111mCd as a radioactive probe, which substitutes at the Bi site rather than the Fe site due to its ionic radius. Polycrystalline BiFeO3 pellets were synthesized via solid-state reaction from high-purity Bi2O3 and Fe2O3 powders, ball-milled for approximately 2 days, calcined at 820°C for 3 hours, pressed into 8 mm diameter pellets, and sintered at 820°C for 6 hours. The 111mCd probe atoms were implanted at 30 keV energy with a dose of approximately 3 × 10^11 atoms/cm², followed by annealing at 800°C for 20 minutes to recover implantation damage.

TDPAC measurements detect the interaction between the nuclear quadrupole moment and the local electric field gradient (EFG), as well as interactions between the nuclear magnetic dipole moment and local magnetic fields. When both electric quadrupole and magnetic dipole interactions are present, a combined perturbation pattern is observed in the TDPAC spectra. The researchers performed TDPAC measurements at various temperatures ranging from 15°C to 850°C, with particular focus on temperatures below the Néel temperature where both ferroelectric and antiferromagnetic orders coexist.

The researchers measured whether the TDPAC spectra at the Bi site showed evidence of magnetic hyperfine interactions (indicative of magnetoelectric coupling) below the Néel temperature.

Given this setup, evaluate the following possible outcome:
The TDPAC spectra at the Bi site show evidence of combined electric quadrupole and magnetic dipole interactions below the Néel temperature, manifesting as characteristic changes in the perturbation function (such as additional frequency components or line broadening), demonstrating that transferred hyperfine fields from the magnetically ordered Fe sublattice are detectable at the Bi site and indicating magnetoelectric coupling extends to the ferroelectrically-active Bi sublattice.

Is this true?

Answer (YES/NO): NO